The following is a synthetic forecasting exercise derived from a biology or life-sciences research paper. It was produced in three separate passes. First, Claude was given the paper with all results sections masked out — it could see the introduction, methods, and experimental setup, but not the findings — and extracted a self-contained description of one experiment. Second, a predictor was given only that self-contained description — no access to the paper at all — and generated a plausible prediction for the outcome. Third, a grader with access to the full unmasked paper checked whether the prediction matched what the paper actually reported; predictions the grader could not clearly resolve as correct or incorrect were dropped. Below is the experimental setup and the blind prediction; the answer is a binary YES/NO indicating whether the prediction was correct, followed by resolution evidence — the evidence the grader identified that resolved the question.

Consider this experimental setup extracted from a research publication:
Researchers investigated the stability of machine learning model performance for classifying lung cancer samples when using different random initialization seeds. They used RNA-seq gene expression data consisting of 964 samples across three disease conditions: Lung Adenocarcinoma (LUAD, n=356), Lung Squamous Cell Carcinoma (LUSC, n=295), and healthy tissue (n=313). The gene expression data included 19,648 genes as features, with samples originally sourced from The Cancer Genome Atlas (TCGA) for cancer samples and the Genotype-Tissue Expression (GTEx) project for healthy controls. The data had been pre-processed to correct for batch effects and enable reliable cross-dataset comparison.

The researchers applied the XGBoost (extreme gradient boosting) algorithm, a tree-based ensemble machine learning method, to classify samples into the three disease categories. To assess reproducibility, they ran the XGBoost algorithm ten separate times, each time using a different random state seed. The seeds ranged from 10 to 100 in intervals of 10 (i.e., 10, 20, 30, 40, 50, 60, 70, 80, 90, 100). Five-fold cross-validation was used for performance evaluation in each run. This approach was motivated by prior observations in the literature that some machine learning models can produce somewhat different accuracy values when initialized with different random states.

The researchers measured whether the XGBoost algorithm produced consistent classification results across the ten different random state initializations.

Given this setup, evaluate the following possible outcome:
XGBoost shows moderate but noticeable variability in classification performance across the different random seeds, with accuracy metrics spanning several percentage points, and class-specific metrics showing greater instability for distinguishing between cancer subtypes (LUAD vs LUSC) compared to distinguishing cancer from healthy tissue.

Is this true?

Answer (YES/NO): NO